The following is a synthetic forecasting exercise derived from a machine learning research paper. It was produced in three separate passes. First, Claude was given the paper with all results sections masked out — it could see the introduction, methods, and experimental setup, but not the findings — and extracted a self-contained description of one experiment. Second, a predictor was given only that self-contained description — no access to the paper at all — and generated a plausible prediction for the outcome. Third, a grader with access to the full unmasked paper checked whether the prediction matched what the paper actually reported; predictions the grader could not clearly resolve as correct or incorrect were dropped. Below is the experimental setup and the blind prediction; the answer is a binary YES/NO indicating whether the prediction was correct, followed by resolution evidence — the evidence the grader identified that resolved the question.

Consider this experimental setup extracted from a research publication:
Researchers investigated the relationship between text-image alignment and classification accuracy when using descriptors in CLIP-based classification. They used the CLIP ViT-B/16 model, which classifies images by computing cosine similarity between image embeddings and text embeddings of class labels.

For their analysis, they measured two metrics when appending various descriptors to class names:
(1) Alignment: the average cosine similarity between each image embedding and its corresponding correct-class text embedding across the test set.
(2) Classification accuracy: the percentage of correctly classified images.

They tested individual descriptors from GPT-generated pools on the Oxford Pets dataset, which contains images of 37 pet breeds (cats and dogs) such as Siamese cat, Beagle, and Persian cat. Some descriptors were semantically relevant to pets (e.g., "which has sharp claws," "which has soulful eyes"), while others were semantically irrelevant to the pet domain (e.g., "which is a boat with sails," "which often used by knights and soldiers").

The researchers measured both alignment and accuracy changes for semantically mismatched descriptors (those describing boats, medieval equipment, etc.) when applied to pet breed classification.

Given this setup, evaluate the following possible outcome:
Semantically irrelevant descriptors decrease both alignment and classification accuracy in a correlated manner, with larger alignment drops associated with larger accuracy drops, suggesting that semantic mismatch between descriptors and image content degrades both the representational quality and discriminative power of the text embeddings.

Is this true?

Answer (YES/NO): NO